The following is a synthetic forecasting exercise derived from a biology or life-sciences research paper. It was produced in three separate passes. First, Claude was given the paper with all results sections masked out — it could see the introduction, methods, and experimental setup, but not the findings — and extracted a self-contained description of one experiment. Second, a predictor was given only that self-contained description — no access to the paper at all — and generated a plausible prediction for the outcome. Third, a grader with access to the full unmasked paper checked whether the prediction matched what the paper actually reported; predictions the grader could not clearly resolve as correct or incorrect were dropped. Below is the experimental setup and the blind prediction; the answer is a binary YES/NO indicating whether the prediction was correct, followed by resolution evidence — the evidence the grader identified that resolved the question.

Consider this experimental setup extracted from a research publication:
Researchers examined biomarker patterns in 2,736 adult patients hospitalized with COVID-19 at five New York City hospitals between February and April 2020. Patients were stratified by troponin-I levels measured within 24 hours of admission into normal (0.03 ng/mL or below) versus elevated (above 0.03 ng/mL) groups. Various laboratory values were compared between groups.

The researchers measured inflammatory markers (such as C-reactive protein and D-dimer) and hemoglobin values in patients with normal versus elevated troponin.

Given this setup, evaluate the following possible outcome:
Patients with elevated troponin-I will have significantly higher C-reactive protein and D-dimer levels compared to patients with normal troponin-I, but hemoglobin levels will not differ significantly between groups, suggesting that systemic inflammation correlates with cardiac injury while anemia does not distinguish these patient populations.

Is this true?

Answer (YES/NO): NO